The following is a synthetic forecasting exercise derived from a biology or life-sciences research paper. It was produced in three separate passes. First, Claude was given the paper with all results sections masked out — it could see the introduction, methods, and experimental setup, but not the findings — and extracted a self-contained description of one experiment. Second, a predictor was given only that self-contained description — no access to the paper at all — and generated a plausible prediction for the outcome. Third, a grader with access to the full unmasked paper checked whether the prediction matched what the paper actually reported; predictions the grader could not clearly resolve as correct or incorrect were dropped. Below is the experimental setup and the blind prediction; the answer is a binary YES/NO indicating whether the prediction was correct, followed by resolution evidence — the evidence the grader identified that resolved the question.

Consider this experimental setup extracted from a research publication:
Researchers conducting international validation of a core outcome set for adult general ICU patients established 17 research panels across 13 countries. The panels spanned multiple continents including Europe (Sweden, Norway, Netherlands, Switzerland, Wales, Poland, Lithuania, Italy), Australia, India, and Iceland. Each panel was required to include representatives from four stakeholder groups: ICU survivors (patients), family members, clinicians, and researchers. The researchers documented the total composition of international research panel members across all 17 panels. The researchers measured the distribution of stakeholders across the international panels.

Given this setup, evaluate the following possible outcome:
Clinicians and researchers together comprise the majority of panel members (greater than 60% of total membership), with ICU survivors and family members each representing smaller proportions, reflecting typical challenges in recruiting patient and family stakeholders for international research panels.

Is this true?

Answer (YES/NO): NO